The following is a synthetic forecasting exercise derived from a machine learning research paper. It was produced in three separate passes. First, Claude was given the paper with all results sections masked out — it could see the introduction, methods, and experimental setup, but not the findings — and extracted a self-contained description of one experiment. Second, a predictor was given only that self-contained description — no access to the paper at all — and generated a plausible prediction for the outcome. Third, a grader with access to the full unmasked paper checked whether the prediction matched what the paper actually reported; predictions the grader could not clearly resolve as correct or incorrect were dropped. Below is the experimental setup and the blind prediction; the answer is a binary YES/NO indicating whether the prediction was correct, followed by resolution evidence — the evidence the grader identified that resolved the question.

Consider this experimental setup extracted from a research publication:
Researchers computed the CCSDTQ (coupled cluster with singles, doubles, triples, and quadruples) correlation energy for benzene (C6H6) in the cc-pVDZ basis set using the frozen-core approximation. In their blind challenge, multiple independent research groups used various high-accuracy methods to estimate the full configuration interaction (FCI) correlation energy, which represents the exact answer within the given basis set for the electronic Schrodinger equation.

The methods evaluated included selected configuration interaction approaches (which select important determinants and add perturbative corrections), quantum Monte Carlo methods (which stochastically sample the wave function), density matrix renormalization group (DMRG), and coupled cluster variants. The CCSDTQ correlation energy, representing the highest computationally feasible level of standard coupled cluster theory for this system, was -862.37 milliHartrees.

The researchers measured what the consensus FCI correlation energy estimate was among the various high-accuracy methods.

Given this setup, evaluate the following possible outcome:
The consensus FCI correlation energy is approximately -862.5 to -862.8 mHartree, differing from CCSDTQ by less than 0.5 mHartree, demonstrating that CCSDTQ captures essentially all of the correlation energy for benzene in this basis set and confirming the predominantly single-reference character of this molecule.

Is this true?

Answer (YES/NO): NO